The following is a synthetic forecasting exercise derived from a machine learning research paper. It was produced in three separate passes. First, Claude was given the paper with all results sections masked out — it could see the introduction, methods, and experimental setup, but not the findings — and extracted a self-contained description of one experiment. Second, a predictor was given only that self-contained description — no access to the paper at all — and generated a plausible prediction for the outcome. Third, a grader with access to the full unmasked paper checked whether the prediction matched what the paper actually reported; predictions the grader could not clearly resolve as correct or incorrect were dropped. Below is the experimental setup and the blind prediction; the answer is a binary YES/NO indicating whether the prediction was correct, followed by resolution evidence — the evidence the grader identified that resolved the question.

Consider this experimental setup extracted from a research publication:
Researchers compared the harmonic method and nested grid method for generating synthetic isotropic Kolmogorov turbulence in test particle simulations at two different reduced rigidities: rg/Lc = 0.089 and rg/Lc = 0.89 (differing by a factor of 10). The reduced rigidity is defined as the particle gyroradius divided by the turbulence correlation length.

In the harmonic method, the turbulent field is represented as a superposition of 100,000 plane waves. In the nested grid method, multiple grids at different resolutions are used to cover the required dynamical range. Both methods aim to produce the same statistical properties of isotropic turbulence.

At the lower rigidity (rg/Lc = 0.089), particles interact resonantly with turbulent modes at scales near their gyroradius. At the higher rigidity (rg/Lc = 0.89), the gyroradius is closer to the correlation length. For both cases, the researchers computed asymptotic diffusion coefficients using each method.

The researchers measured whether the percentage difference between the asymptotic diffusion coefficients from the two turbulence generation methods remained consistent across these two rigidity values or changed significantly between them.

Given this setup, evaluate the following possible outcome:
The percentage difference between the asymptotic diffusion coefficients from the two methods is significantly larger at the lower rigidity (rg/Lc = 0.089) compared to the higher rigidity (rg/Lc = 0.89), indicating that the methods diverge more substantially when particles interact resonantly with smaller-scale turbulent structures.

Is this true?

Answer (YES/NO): NO